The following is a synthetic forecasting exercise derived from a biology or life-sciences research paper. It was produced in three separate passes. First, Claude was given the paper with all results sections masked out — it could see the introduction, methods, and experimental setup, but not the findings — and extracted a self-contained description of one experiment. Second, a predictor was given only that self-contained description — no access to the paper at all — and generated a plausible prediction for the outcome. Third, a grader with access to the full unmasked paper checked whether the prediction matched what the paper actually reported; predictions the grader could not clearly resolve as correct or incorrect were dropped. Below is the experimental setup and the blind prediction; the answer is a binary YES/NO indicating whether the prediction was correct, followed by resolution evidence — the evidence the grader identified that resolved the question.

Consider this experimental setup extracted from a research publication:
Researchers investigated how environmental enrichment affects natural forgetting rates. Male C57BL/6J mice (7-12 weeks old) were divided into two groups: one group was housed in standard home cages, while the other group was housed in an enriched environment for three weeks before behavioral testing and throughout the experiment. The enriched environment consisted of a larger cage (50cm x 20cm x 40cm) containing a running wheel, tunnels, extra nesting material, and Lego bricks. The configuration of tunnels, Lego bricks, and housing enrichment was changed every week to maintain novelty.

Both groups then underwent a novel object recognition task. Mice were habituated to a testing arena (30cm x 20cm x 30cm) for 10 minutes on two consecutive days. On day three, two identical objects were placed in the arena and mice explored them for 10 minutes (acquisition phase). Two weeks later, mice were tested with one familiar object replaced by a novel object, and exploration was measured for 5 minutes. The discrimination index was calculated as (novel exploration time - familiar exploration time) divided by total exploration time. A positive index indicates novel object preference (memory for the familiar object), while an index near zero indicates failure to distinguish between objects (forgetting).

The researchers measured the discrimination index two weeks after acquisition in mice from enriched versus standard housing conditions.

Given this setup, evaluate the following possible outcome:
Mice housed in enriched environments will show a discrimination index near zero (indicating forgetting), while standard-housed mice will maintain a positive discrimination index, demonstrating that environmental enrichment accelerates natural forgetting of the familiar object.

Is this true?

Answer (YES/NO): NO